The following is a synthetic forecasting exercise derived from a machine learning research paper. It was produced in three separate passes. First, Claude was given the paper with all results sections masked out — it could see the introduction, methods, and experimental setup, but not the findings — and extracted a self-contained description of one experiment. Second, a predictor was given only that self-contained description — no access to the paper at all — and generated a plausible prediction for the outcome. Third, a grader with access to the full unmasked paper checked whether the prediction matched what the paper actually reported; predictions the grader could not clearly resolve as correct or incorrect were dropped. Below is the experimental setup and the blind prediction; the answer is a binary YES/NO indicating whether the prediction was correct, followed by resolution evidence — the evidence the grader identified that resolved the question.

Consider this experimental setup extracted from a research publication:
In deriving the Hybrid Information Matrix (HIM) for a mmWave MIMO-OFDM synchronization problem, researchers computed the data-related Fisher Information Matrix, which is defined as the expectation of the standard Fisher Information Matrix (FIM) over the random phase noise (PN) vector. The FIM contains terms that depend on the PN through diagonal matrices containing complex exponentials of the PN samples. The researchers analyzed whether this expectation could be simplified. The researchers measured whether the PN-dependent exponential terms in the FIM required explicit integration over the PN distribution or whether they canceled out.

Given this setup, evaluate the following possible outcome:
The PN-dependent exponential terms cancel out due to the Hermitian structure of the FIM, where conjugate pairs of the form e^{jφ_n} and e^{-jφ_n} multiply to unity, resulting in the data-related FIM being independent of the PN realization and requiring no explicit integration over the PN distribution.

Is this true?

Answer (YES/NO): YES